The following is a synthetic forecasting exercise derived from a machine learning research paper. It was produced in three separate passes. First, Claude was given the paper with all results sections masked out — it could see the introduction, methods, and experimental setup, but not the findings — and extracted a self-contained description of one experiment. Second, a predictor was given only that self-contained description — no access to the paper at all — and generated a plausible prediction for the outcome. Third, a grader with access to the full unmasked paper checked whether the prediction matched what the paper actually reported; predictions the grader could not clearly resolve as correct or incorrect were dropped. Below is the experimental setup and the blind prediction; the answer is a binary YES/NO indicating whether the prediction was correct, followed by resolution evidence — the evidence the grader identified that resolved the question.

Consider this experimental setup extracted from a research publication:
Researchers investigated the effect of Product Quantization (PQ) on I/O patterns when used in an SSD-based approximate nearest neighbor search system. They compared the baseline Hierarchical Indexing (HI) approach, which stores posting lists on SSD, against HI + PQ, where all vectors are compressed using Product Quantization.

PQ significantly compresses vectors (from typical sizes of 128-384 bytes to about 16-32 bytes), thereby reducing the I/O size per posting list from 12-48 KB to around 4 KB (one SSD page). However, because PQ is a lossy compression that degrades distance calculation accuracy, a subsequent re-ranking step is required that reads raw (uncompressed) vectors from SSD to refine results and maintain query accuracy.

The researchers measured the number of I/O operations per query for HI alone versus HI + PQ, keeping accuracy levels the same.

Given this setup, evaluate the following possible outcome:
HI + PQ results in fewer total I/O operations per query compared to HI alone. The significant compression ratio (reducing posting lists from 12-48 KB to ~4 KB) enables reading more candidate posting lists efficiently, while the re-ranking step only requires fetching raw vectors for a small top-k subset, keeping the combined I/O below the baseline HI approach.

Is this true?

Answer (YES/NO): NO